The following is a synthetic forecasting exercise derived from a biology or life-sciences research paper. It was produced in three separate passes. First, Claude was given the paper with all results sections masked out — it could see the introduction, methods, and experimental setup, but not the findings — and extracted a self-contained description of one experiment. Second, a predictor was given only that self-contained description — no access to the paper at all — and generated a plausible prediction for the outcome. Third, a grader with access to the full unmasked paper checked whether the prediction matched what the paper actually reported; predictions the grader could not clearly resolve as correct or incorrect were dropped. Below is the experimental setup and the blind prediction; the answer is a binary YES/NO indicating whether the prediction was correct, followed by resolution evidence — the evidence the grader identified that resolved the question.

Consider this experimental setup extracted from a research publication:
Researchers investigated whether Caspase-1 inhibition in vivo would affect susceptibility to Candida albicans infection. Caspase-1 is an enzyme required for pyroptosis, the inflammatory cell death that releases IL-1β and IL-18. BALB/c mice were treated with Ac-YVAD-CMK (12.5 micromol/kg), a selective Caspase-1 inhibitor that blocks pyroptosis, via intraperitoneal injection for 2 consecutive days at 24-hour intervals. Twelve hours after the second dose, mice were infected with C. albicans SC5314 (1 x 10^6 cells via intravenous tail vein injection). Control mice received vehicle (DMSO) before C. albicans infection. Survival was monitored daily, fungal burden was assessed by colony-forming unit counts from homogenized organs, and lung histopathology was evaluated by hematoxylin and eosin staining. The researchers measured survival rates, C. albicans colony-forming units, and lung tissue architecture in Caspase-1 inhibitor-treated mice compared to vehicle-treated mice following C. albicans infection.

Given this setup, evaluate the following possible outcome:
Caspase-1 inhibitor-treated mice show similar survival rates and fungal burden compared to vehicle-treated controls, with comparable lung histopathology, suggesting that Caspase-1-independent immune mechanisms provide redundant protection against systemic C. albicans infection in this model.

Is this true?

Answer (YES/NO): NO